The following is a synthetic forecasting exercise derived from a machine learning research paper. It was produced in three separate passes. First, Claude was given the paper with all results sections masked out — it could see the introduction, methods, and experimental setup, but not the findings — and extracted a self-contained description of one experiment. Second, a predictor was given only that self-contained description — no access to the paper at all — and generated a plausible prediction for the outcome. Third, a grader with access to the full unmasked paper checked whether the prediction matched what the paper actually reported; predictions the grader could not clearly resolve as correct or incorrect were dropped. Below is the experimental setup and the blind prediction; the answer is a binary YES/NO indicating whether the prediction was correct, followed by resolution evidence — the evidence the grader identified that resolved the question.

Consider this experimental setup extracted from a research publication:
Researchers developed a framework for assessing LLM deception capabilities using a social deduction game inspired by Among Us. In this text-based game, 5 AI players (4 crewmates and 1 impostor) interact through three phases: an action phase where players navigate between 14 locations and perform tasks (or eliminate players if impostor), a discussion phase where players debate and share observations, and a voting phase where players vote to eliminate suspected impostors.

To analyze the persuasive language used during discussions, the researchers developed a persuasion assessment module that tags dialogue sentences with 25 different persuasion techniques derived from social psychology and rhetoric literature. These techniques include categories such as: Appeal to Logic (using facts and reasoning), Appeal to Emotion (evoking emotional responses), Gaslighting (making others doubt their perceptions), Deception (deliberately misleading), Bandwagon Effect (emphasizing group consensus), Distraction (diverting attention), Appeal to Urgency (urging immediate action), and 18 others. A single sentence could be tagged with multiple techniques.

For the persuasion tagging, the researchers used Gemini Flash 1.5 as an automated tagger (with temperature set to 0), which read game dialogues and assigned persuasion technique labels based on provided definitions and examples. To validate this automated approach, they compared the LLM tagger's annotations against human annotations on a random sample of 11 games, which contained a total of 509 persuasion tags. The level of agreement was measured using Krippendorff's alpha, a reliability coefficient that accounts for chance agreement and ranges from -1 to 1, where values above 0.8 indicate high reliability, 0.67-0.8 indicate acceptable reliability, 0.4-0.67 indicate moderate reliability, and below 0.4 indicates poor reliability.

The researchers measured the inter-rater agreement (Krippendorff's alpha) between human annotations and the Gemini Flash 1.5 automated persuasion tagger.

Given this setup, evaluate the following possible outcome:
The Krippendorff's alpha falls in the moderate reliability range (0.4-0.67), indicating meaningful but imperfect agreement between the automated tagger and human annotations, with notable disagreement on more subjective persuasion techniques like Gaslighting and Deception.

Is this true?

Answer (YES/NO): NO